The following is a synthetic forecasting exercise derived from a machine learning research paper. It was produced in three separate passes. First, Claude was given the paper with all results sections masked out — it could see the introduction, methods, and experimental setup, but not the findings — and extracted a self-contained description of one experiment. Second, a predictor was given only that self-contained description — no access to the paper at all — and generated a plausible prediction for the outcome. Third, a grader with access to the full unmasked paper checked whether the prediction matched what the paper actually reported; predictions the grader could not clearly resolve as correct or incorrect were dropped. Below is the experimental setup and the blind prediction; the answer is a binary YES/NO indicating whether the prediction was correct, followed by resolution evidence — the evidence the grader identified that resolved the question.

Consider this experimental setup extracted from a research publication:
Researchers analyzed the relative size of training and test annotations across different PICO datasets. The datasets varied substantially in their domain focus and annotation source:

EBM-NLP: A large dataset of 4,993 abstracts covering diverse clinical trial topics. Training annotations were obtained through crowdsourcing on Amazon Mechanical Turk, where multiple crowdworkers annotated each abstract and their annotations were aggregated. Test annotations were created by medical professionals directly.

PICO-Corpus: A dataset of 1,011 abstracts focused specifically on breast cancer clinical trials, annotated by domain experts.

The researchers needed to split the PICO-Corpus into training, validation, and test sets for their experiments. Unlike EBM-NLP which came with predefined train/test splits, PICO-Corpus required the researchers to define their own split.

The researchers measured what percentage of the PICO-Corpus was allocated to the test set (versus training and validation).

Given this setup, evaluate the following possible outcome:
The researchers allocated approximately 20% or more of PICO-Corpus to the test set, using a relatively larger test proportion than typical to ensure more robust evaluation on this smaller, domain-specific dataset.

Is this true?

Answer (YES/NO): YES